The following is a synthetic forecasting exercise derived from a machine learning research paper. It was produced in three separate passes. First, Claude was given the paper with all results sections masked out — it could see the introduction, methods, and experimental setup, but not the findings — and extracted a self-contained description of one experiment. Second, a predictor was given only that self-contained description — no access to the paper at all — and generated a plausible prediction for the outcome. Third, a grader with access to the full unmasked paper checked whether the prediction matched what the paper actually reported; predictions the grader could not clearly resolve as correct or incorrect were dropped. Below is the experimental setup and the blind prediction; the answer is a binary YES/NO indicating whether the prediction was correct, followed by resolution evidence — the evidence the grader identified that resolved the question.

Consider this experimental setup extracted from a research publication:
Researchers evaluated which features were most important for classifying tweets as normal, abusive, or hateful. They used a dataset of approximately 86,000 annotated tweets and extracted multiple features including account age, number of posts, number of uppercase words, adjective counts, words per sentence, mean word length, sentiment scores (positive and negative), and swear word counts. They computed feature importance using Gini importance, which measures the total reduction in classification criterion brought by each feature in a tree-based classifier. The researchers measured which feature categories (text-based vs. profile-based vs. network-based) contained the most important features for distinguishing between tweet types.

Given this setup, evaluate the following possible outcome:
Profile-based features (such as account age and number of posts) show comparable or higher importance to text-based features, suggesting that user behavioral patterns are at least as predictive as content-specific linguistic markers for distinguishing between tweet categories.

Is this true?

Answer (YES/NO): NO